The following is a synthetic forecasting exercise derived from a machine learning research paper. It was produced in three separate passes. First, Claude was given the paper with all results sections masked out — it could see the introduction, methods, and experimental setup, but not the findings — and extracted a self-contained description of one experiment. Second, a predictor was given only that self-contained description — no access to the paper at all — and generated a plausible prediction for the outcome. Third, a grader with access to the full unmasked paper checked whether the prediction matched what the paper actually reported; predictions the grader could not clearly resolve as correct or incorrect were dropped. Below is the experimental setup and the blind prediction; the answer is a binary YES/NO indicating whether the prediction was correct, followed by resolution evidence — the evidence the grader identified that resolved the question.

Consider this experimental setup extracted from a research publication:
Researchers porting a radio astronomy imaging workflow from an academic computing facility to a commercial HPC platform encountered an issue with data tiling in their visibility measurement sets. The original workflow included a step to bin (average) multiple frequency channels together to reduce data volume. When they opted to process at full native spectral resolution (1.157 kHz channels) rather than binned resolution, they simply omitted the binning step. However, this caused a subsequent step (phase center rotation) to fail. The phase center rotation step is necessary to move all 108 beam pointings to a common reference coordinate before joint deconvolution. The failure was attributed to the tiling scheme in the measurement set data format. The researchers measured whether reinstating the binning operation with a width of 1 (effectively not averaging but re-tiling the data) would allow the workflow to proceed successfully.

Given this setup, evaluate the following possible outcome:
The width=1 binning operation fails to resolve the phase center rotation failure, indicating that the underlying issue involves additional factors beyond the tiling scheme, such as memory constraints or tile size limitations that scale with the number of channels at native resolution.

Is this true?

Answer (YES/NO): NO